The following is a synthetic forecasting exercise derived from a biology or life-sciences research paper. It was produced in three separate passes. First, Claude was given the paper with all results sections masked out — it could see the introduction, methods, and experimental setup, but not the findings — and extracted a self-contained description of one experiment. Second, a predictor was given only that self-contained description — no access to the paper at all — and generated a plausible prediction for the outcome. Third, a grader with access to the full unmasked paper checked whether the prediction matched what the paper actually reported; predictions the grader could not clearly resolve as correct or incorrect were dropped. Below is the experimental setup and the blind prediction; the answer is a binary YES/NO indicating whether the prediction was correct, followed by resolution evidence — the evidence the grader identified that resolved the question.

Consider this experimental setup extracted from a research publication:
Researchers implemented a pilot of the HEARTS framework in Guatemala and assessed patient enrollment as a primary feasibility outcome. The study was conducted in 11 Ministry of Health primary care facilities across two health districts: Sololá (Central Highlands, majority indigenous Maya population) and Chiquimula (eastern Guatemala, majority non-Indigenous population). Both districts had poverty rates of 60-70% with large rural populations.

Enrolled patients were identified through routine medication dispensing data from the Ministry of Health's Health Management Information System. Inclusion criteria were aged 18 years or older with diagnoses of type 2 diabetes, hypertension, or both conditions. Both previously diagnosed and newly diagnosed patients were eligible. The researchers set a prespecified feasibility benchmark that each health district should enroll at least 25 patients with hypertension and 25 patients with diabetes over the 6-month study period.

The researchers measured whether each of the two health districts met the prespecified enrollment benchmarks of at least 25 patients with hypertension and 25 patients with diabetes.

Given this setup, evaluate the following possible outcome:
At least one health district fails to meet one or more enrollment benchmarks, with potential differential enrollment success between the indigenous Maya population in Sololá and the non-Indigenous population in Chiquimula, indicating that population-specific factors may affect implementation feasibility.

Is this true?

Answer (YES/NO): NO